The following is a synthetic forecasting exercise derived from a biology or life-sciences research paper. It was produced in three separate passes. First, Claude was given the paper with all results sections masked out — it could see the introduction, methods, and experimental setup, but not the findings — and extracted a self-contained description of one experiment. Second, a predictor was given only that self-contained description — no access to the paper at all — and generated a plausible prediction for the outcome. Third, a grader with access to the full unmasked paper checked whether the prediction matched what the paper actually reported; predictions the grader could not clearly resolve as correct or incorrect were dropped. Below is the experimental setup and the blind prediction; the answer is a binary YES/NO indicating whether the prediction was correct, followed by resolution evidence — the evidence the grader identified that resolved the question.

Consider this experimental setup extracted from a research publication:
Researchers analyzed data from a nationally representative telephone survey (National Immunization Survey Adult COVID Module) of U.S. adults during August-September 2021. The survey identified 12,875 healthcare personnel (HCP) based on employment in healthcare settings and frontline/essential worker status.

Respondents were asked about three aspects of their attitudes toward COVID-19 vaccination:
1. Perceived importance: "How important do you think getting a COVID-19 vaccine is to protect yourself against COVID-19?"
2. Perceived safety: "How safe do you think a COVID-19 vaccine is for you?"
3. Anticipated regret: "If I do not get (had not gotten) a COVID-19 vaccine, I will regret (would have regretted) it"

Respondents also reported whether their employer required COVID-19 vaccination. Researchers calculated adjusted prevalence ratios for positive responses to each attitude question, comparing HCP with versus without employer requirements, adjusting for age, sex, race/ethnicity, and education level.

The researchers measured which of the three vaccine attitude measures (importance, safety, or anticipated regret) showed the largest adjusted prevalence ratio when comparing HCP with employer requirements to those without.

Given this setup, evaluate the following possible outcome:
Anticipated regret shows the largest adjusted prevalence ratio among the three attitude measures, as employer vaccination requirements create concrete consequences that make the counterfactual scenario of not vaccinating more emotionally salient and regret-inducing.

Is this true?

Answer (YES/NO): YES